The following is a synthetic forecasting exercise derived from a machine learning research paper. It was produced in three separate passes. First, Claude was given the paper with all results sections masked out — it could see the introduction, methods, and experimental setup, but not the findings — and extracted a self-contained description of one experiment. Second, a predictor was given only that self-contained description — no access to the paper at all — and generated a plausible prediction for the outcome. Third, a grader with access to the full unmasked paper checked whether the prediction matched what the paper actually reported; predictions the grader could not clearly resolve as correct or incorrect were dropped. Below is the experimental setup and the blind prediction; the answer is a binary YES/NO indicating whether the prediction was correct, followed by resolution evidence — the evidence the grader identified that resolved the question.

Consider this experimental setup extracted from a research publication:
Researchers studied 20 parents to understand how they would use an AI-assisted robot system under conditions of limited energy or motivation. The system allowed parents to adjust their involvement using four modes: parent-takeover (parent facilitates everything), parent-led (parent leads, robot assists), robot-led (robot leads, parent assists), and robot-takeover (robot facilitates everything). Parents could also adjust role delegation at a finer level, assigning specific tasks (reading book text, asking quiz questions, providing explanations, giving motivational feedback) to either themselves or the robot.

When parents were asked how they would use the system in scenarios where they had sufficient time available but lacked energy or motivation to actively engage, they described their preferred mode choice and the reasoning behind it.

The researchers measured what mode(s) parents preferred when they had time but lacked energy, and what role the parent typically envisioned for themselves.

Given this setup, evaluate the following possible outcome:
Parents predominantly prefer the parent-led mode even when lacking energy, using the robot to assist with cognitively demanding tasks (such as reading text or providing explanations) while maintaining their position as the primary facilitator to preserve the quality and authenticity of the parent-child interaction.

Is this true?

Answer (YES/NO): NO